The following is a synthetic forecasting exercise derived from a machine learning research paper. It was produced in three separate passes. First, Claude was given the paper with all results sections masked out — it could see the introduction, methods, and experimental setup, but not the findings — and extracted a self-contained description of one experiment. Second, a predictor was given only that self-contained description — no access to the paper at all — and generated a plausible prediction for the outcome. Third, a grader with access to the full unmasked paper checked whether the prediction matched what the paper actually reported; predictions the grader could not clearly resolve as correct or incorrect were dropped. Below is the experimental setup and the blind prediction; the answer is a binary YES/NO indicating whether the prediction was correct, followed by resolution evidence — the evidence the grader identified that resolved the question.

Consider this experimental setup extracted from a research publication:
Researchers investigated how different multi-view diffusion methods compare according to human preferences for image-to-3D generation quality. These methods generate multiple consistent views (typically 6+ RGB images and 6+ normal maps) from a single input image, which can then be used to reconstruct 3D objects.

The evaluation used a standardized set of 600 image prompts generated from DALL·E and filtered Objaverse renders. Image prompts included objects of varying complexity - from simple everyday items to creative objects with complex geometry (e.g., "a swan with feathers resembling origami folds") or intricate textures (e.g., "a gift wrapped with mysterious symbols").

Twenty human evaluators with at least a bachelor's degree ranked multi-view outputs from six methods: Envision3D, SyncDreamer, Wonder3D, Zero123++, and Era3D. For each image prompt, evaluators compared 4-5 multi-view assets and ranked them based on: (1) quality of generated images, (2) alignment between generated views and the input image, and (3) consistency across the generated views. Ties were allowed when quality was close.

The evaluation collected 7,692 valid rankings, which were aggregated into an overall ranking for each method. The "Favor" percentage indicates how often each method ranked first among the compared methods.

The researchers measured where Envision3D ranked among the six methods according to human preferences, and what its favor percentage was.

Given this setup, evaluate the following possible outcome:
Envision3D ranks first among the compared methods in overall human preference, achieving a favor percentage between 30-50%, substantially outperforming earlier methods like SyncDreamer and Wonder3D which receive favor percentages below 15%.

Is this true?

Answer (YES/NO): NO